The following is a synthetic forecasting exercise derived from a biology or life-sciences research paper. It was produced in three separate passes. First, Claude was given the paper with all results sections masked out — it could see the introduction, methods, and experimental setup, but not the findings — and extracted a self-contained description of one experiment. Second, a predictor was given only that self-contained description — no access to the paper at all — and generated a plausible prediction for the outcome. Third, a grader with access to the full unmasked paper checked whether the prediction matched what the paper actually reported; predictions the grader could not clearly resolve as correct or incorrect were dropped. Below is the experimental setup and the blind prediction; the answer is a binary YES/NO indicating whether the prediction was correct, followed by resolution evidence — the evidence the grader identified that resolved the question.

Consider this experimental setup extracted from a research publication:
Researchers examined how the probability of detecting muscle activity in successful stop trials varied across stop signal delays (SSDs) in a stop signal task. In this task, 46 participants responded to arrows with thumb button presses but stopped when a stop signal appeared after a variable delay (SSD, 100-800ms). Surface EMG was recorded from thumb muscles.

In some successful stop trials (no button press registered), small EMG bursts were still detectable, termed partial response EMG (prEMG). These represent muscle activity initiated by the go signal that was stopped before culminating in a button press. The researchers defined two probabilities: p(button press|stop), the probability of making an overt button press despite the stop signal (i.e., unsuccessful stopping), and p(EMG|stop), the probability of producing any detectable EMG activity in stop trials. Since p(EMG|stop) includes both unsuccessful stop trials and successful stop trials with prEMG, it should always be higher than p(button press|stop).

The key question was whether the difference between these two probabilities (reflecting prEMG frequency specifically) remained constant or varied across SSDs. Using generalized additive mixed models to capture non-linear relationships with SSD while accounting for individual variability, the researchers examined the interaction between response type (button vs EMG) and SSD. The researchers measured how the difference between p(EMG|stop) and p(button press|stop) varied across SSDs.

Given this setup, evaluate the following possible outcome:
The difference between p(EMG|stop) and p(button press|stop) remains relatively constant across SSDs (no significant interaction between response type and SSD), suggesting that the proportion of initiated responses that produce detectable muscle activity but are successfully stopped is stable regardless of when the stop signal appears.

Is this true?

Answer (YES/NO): NO